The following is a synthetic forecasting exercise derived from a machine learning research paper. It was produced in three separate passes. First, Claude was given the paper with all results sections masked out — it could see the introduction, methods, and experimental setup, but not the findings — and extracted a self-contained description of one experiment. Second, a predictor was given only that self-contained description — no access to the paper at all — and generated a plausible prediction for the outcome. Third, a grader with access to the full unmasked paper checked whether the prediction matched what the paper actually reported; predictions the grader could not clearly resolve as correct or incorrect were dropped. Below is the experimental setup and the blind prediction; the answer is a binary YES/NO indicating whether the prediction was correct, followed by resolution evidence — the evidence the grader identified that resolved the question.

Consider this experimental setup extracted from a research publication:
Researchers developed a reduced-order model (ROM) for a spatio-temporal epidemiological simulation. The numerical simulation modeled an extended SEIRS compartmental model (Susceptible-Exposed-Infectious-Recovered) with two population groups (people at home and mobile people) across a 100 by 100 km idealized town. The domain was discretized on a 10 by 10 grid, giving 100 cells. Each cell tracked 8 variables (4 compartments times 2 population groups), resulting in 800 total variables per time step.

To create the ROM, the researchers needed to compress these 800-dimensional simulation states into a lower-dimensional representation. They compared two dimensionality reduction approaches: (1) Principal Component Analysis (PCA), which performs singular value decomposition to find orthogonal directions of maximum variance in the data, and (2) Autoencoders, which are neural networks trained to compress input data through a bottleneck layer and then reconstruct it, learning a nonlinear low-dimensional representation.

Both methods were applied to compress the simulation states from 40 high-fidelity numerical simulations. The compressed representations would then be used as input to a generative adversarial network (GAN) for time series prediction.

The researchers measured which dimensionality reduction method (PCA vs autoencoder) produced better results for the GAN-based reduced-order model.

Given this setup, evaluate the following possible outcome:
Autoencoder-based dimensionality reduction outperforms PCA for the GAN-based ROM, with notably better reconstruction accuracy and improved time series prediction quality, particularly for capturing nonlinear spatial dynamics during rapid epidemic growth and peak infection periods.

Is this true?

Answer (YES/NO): NO